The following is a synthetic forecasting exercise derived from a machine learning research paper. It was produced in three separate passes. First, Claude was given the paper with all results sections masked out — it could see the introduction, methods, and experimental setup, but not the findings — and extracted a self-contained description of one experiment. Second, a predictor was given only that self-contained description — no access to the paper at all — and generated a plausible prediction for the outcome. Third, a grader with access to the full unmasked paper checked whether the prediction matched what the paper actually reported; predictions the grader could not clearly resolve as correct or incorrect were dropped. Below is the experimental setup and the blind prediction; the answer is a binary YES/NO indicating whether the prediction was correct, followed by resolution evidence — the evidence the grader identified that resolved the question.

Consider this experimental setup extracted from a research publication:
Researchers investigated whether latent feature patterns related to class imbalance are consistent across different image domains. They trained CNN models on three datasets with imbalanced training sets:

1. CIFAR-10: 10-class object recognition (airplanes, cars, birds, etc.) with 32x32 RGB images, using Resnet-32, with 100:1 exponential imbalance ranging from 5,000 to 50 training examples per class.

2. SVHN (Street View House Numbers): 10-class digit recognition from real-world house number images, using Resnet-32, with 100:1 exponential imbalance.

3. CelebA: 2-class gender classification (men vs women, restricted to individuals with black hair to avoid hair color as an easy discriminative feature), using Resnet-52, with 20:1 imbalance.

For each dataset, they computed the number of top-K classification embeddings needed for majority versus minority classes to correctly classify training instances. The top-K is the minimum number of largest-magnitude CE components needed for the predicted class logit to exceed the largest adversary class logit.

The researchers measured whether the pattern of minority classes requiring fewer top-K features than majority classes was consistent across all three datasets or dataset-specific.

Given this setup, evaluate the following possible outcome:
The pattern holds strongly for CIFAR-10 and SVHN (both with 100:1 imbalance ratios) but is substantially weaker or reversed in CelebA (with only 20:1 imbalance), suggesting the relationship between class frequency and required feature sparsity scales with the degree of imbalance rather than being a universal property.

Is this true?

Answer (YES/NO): NO